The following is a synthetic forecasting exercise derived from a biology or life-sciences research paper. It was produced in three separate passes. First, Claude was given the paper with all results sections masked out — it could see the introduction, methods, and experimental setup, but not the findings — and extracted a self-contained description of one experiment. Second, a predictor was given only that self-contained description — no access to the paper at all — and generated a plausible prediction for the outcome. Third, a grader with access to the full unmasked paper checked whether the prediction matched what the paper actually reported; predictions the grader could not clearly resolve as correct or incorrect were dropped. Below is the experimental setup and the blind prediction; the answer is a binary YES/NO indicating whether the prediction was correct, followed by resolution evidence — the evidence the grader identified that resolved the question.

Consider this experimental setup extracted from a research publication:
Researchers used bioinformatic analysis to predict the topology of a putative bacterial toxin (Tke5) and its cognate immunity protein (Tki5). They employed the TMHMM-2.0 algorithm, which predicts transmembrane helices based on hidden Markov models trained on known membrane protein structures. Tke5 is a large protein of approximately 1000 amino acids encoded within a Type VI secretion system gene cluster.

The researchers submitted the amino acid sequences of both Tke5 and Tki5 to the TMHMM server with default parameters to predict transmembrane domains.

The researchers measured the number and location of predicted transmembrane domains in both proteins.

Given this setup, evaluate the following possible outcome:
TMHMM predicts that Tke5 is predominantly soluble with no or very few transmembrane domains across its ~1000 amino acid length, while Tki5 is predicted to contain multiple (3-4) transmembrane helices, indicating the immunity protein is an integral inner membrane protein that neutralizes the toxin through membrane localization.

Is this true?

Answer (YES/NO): NO